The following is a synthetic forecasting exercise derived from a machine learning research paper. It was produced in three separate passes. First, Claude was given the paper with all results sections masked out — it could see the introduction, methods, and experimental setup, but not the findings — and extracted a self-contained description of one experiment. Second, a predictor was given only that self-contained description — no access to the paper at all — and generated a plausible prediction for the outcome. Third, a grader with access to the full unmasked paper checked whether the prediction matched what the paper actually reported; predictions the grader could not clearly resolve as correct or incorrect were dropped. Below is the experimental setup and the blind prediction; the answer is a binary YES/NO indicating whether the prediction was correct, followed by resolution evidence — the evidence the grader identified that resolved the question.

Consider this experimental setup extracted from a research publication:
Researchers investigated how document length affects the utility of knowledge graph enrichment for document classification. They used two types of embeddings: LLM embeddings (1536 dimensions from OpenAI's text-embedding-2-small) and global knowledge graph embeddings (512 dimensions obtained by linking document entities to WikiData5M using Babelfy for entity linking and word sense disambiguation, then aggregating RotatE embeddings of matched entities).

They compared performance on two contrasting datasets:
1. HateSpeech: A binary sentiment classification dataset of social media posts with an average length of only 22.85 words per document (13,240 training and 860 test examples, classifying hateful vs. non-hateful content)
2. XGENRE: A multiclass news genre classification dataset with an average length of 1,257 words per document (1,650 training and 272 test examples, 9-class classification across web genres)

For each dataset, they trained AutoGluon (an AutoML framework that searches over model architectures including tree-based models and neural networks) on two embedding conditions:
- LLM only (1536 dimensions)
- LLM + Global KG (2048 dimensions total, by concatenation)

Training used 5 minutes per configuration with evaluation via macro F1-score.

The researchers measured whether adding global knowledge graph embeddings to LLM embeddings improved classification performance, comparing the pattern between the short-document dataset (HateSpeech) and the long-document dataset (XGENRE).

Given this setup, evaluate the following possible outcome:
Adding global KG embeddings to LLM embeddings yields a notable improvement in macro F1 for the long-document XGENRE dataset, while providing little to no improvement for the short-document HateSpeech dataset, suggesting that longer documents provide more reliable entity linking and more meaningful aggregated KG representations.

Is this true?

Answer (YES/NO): NO